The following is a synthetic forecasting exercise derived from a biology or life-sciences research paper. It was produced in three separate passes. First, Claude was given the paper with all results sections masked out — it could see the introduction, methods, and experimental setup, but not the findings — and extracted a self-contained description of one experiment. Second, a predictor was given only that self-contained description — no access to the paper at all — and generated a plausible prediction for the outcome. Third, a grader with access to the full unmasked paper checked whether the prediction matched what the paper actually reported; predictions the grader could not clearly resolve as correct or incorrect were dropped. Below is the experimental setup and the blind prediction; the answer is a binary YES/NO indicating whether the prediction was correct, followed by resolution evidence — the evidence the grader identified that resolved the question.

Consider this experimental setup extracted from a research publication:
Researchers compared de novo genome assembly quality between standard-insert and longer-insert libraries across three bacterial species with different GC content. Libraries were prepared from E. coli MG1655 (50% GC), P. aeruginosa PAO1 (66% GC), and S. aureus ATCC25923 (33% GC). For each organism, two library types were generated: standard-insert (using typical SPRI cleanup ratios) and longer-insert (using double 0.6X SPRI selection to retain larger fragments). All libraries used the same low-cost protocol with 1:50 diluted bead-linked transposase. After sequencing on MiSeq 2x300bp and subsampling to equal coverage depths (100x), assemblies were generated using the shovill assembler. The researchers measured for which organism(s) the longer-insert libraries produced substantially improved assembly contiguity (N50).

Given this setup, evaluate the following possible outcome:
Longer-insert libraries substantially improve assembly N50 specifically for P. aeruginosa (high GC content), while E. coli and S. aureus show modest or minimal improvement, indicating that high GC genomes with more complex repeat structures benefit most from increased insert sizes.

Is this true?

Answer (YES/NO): YES